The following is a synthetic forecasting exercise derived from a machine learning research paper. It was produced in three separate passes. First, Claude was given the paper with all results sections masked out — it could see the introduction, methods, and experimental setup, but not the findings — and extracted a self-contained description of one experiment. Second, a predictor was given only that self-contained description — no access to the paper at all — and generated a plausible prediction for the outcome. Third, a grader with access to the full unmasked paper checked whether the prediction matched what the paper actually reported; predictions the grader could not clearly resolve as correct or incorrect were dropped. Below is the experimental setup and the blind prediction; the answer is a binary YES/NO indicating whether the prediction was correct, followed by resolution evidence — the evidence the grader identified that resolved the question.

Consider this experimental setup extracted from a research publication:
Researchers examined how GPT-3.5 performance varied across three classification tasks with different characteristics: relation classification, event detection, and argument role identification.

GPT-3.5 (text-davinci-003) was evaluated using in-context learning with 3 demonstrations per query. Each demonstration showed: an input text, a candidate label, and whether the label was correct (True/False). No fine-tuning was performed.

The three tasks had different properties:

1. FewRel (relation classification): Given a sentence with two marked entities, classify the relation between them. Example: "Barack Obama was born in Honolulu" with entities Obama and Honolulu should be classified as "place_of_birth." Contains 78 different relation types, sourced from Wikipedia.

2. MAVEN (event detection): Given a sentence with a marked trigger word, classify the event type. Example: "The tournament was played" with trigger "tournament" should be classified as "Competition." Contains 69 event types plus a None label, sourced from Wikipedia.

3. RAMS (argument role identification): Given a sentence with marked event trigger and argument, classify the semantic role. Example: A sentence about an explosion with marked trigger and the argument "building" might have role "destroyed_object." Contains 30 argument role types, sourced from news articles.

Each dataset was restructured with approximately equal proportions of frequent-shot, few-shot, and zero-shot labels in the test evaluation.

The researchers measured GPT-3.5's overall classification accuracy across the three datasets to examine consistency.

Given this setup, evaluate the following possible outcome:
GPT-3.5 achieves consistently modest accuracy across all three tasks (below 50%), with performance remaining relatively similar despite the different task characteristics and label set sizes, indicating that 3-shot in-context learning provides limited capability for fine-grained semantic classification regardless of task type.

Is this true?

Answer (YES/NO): YES